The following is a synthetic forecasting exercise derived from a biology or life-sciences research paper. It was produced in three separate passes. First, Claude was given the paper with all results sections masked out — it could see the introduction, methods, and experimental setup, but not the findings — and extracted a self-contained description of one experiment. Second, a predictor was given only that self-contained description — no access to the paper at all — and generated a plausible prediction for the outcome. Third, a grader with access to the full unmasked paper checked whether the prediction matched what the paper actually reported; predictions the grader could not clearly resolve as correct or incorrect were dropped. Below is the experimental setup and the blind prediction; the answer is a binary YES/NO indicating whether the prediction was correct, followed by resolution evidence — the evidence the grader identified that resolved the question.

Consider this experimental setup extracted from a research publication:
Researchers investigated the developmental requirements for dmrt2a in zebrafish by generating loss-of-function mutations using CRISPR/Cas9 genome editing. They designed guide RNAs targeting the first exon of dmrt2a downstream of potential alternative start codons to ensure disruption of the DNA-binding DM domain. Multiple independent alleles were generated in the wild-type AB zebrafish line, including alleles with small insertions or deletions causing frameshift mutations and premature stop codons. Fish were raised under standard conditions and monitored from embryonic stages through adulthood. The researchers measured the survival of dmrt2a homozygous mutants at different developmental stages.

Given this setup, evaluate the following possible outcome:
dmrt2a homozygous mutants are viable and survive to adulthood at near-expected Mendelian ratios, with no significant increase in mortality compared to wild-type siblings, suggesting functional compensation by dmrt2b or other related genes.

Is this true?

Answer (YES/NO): NO